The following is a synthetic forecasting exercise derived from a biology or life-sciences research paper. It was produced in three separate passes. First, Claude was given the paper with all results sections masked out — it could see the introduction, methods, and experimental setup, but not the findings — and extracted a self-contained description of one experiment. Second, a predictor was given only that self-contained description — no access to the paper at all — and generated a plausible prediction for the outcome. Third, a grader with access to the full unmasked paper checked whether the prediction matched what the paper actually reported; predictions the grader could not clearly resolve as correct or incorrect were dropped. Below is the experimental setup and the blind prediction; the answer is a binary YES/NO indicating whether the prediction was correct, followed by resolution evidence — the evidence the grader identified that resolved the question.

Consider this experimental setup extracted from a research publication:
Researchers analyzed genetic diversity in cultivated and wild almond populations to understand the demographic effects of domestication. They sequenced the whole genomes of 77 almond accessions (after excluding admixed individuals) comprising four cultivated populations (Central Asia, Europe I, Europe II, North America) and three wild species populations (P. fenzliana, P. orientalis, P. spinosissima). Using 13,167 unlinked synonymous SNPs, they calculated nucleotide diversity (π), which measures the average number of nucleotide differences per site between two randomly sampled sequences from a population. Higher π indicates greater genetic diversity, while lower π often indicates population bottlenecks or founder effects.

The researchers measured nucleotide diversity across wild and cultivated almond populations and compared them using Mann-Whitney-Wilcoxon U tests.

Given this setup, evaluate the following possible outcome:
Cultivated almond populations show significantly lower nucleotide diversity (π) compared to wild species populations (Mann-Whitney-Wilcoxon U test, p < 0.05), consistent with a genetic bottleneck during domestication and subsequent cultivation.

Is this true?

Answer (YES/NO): NO